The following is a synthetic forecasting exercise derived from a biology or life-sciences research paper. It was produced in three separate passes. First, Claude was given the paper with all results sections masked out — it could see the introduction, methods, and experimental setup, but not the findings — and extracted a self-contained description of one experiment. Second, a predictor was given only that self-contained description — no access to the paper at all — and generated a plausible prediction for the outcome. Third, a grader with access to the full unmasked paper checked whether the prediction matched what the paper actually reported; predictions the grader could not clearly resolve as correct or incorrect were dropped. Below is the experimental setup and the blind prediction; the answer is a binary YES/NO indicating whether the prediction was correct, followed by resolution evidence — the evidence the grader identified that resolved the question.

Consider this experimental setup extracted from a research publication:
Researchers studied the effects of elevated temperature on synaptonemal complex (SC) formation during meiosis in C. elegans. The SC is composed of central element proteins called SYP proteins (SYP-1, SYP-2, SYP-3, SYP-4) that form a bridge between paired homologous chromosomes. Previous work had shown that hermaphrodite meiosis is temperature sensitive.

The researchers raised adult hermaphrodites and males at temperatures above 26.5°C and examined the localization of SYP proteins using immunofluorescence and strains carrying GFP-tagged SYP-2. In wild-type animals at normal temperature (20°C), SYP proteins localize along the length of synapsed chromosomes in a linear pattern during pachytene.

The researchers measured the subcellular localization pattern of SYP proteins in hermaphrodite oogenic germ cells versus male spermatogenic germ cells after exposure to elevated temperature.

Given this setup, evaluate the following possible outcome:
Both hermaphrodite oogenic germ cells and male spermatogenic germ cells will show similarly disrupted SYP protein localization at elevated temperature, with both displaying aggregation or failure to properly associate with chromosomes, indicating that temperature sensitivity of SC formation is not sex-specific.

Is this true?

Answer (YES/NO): NO